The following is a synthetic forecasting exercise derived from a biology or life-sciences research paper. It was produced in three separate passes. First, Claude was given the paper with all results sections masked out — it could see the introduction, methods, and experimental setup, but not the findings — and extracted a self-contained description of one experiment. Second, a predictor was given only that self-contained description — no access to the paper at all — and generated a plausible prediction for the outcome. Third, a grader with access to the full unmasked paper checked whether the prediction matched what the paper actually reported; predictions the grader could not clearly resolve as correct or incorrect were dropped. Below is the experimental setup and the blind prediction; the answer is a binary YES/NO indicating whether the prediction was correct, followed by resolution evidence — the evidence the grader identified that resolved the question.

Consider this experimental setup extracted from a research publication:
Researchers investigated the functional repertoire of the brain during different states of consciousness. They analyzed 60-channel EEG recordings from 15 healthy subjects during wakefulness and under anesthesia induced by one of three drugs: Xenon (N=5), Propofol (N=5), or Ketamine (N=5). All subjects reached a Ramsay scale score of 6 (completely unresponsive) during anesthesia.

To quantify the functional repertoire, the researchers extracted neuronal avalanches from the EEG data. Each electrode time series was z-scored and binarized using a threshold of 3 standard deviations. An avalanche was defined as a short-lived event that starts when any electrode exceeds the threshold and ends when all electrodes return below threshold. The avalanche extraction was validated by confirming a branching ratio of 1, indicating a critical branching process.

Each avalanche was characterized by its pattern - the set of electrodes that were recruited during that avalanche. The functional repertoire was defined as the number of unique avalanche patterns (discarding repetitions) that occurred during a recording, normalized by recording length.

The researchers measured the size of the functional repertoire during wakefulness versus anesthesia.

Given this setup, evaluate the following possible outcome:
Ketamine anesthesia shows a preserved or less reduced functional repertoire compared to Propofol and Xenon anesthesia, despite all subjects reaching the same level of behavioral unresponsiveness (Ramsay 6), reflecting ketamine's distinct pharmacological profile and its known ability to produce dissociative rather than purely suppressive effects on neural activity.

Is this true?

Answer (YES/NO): NO